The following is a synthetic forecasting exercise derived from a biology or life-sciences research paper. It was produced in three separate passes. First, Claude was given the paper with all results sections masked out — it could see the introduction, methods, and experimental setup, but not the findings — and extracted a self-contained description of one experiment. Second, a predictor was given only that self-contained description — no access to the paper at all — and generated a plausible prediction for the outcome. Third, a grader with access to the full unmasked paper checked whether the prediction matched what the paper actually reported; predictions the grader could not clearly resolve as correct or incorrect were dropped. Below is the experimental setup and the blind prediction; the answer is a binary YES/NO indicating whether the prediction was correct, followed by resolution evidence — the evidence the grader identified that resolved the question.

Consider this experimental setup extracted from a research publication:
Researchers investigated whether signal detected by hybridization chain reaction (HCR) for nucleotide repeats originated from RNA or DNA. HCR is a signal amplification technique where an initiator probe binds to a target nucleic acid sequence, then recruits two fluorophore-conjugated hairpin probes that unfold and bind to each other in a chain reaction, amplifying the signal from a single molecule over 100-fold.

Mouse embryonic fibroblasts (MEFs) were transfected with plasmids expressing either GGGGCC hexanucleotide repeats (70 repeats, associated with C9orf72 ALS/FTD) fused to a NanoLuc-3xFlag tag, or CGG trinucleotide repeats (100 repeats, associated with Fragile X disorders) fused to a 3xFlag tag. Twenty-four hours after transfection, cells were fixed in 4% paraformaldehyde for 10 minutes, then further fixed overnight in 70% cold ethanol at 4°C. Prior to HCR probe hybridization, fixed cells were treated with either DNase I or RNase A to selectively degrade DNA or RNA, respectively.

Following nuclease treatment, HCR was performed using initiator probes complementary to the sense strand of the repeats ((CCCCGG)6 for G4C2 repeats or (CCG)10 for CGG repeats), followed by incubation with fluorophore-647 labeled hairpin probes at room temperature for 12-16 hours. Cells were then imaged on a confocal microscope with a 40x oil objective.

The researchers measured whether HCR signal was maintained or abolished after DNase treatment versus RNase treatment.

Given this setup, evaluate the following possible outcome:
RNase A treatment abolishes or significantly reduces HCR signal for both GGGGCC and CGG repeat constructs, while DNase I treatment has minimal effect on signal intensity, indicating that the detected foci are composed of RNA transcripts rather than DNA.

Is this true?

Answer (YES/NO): YES